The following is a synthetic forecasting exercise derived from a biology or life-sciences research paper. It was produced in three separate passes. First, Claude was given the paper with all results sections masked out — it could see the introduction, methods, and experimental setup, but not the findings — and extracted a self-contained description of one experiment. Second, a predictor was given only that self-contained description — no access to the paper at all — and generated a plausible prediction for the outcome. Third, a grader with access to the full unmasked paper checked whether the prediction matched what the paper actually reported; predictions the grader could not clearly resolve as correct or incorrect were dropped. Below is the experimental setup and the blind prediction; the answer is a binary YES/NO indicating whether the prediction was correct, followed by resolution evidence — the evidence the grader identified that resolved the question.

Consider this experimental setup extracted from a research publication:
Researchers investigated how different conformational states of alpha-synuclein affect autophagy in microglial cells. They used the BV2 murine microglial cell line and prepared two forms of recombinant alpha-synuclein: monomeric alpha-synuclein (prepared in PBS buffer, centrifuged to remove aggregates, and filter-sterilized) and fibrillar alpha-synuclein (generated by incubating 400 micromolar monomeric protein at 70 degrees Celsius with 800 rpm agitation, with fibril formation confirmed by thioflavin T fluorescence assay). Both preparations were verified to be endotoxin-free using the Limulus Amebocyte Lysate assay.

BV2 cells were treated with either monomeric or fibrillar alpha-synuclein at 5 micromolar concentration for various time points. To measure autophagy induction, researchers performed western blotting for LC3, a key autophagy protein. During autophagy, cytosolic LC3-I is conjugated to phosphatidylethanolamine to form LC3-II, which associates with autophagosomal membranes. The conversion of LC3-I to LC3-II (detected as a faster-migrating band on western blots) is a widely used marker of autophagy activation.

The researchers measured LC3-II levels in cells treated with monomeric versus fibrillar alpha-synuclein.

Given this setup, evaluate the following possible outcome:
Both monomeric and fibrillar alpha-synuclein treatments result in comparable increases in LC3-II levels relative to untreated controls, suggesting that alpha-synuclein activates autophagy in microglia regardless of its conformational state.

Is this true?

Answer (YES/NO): NO